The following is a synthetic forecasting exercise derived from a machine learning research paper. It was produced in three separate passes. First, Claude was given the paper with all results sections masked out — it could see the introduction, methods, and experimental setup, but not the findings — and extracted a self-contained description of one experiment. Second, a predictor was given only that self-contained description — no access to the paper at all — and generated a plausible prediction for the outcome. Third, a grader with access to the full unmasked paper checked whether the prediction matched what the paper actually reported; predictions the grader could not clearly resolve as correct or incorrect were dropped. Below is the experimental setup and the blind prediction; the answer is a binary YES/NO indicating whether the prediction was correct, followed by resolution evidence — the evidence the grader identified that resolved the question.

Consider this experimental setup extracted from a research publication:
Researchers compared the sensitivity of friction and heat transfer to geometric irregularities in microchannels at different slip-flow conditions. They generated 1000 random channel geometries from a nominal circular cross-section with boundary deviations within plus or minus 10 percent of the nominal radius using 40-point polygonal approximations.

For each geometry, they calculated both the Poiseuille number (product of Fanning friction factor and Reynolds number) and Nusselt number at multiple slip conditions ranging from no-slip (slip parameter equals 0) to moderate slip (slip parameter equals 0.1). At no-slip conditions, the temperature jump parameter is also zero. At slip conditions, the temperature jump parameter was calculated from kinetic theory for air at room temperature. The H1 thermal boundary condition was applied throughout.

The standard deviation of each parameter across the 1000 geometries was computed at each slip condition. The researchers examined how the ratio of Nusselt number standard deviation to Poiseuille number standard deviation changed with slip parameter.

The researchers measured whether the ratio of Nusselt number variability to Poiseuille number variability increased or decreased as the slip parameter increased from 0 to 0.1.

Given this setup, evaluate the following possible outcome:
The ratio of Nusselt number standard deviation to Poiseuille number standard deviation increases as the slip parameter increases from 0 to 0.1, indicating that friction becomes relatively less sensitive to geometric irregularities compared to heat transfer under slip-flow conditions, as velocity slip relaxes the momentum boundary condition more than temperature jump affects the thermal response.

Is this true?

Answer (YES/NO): NO